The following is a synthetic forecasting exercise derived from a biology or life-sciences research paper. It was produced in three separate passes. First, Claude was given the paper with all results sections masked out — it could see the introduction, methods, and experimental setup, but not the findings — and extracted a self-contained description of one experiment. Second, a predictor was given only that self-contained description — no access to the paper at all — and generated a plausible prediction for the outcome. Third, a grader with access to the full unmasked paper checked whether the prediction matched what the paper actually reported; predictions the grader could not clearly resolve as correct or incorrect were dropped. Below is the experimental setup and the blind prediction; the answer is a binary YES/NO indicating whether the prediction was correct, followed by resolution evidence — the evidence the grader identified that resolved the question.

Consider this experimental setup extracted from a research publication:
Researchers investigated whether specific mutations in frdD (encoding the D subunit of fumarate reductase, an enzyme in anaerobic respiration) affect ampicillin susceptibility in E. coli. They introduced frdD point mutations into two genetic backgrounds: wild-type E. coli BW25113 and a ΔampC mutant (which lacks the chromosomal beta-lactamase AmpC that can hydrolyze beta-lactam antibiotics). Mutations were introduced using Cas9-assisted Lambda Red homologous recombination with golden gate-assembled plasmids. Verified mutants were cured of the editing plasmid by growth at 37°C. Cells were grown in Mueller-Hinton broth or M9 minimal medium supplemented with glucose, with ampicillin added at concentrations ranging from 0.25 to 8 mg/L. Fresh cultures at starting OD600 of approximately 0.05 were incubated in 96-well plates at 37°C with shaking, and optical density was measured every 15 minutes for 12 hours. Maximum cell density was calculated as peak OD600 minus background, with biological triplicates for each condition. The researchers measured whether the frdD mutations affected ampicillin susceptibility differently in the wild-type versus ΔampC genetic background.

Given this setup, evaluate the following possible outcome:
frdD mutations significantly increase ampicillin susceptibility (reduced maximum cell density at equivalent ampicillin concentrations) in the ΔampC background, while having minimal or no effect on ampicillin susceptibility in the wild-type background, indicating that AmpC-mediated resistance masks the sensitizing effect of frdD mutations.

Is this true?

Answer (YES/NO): NO